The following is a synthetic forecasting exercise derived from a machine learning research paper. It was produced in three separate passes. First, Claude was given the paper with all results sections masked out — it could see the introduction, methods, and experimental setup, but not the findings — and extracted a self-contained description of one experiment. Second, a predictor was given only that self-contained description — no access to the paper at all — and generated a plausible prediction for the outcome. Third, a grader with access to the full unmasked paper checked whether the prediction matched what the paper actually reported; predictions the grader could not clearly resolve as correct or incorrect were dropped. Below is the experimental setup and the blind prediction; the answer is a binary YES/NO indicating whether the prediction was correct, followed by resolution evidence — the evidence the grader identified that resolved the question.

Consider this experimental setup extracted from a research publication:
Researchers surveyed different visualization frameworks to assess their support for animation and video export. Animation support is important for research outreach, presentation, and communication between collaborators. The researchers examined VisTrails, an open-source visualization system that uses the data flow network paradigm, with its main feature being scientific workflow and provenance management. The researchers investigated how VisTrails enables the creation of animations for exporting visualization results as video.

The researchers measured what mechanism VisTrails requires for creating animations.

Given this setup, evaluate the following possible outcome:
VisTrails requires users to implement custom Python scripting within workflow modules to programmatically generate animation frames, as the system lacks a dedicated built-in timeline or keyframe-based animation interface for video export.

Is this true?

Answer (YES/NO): NO